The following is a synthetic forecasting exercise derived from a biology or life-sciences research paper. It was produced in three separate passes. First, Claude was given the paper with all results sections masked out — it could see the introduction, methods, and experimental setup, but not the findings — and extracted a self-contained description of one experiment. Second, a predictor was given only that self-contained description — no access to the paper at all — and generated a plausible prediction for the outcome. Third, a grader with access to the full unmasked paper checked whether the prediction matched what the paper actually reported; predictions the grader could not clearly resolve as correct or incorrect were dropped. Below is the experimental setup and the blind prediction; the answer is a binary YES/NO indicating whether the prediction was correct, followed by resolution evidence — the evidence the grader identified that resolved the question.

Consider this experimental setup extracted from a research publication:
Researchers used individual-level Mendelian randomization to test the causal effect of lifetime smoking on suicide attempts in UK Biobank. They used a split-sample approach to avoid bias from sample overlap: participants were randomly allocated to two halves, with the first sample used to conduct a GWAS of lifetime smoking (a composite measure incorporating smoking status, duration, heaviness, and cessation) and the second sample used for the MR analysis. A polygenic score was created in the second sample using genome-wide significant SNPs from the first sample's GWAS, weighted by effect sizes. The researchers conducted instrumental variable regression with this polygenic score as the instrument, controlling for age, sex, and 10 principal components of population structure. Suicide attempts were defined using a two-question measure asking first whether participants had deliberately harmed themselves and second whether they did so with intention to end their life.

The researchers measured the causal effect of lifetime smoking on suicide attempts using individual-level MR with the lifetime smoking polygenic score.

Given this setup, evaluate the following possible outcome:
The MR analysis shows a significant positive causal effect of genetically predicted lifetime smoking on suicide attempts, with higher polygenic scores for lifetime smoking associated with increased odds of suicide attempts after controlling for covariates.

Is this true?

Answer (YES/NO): NO